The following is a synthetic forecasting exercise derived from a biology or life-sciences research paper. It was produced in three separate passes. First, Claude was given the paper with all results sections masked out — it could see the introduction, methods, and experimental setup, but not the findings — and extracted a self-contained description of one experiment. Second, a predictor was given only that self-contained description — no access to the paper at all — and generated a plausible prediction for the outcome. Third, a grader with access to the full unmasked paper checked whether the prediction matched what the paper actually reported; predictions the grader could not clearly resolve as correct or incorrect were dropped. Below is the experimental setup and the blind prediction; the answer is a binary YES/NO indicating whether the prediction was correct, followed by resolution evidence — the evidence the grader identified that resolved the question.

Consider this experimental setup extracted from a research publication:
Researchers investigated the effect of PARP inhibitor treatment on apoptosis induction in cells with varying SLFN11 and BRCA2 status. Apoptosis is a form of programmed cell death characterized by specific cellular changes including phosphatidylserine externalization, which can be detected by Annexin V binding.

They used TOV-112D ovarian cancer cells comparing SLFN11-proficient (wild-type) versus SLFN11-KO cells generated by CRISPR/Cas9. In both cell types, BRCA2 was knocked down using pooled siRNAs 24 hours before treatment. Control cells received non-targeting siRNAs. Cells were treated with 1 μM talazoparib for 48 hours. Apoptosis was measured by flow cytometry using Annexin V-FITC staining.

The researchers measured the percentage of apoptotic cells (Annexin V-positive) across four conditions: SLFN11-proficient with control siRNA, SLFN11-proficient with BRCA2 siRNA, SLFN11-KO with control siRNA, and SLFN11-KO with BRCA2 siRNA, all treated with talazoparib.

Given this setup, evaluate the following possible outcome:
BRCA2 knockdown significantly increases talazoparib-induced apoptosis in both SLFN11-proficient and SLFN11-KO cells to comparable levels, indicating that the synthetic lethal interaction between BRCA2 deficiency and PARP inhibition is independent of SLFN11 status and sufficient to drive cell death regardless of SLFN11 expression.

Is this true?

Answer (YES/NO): NO